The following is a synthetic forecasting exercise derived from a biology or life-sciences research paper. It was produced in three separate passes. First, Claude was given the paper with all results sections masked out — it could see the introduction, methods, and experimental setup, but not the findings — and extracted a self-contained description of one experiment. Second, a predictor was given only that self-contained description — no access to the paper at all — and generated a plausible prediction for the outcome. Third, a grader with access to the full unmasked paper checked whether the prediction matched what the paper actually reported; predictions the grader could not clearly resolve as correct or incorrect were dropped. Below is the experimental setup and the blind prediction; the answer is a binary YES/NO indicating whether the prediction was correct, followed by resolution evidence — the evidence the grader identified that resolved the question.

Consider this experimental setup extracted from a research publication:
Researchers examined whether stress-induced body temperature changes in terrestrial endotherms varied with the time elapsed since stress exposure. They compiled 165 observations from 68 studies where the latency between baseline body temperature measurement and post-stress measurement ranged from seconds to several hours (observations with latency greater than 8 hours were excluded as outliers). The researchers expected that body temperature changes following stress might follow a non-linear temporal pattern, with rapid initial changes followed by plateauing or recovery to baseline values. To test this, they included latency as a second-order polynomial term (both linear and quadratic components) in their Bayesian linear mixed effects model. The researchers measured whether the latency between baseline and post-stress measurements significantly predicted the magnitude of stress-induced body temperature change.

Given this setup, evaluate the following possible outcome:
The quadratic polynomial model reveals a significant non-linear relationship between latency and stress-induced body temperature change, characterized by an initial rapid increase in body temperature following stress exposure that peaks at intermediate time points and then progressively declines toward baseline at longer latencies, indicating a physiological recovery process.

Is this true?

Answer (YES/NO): YES